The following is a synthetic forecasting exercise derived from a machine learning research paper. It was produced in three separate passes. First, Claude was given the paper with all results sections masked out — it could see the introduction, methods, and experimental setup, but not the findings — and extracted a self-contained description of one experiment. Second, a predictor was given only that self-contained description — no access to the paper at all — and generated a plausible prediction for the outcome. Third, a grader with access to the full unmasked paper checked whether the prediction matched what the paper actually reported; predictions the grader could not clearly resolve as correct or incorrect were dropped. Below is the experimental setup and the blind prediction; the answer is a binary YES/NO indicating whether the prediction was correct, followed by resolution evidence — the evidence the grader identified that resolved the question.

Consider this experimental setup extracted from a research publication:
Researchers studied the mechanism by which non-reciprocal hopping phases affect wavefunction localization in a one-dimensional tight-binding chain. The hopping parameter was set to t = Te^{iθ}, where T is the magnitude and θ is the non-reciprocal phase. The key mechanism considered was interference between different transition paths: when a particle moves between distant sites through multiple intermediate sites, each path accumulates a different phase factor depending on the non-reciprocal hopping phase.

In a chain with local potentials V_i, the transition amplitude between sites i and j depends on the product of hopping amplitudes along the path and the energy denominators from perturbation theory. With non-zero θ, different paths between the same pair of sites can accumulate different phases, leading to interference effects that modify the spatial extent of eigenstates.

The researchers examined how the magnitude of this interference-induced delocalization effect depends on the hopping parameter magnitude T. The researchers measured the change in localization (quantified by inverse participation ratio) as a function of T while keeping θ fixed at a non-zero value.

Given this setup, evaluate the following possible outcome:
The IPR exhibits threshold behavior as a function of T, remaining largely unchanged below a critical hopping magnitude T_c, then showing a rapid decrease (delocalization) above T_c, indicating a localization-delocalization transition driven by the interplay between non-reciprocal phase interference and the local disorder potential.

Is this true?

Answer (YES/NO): NO